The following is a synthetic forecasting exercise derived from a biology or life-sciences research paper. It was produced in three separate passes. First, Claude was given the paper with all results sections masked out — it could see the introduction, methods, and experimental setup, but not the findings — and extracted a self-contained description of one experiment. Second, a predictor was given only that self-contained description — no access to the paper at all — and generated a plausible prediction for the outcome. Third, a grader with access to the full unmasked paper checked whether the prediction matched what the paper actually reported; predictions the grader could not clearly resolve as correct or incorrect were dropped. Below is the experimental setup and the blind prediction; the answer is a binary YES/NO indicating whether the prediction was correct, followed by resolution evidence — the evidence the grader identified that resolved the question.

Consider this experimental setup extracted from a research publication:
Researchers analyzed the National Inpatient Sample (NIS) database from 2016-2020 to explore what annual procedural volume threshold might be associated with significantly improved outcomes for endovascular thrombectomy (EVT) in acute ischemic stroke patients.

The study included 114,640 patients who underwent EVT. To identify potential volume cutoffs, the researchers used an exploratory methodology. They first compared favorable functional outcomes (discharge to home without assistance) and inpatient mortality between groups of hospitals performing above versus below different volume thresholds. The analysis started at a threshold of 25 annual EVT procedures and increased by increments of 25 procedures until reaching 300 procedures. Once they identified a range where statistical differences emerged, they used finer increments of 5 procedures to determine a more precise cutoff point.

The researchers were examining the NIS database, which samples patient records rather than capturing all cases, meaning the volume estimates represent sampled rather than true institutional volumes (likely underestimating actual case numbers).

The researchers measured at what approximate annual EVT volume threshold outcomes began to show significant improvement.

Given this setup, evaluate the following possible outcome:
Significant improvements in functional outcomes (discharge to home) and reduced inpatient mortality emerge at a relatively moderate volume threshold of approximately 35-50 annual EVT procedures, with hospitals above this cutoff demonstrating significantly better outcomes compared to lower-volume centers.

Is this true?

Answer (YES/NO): YES